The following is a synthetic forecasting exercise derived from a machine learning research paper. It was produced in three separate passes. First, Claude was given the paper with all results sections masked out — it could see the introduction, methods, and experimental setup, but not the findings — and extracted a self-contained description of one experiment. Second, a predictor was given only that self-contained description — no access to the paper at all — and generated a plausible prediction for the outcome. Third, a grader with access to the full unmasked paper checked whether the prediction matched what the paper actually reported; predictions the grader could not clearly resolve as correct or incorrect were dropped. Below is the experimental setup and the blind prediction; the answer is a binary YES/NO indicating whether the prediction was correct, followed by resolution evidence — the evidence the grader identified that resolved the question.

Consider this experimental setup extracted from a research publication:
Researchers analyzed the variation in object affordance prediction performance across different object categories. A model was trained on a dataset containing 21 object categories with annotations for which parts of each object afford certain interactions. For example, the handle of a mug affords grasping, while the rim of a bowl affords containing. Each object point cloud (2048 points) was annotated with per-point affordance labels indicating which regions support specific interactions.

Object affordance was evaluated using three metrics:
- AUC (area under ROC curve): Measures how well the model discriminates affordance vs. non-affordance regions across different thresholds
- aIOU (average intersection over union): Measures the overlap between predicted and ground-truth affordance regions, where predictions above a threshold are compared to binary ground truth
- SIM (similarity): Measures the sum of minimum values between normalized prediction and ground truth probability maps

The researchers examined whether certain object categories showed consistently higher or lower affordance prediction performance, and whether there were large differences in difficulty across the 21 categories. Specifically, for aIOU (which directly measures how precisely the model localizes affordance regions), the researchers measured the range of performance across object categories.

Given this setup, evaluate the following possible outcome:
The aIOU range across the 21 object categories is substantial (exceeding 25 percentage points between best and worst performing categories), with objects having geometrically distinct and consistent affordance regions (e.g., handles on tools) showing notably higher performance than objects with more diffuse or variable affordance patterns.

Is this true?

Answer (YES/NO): YES